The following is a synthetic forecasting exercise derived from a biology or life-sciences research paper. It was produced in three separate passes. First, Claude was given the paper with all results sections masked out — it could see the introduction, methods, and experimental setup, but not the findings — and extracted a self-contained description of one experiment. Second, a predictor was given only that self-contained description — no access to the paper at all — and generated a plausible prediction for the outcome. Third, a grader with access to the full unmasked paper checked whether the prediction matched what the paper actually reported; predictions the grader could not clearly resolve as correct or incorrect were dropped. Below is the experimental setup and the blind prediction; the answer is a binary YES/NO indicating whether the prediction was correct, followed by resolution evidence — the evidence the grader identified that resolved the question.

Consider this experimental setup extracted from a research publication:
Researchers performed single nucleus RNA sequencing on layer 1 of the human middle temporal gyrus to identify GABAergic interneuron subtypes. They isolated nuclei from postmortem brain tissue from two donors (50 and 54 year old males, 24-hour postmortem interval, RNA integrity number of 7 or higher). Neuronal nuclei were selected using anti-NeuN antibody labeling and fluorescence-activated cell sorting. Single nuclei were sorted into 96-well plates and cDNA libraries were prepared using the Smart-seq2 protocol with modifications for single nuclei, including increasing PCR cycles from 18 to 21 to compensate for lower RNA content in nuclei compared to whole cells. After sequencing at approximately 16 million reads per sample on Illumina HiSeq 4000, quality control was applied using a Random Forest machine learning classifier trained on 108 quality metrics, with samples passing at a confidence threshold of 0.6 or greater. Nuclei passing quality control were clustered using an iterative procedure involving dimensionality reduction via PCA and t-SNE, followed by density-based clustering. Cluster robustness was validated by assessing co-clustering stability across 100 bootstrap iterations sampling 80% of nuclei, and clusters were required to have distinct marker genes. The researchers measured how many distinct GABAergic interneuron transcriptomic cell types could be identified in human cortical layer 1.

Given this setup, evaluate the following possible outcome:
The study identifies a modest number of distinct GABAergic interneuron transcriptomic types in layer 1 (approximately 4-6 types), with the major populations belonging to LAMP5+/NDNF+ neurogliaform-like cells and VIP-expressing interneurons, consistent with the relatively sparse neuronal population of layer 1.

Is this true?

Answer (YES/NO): NO